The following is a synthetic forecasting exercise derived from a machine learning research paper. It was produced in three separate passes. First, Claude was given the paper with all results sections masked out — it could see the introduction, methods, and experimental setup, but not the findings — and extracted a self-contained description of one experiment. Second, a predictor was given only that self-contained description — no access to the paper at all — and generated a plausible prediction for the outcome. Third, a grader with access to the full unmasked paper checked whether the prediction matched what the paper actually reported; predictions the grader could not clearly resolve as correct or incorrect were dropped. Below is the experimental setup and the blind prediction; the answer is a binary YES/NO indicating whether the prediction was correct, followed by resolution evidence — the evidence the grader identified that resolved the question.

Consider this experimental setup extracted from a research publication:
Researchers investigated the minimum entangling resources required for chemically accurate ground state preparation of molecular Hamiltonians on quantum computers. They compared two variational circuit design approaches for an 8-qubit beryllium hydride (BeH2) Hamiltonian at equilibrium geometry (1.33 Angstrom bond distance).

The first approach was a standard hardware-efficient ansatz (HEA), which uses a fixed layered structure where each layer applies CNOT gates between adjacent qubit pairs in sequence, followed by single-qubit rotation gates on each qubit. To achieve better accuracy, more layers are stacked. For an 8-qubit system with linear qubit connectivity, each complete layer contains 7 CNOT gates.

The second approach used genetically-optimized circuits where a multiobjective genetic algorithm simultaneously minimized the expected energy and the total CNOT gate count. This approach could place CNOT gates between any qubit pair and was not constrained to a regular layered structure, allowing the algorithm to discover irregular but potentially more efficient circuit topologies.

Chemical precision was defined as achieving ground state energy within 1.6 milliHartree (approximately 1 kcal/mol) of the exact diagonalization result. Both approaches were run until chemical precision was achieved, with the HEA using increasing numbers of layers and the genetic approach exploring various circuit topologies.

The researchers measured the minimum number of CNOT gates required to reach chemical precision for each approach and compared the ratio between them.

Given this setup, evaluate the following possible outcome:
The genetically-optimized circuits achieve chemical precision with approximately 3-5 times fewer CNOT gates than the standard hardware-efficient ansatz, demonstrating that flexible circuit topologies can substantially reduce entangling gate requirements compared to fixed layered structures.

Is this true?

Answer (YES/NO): NO